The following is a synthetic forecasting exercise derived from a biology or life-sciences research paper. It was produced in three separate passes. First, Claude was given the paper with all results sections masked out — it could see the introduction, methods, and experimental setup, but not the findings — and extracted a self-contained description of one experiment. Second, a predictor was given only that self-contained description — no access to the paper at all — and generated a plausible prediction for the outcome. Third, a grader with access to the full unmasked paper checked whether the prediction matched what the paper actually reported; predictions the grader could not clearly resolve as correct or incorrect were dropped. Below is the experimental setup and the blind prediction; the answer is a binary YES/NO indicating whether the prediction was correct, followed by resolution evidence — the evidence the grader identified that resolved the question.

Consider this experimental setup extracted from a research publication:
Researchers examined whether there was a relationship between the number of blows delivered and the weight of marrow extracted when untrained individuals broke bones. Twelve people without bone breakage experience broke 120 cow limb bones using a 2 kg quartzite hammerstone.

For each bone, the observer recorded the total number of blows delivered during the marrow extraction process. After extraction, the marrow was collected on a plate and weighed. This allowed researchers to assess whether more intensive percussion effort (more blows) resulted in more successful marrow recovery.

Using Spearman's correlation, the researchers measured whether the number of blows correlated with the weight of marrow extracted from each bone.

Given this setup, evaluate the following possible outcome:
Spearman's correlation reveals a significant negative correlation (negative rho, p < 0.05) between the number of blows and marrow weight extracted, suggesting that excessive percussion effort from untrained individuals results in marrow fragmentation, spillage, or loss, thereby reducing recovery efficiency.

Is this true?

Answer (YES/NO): NO